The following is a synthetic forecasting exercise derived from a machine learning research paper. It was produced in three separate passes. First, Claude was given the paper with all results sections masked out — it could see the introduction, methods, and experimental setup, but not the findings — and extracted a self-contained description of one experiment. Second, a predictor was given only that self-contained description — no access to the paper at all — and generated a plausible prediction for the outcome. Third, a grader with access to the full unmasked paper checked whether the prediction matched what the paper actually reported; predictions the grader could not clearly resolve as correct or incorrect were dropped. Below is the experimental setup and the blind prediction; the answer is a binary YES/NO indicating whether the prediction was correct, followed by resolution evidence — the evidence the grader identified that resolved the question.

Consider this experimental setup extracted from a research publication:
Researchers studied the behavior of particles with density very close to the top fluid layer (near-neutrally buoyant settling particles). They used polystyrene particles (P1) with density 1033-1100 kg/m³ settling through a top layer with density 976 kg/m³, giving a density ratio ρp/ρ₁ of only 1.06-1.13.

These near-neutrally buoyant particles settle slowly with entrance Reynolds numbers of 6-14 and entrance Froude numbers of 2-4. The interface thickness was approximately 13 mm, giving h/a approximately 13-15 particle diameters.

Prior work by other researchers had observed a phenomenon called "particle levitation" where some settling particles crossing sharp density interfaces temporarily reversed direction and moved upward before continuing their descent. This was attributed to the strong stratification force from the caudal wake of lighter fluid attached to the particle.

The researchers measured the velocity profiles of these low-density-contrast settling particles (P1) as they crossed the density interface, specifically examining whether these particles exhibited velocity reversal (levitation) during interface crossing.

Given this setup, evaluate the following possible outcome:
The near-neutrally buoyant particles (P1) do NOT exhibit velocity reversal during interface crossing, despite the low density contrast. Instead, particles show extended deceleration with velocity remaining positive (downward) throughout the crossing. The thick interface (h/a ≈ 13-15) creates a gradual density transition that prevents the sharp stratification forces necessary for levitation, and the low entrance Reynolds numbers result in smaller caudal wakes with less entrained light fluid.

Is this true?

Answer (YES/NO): YES